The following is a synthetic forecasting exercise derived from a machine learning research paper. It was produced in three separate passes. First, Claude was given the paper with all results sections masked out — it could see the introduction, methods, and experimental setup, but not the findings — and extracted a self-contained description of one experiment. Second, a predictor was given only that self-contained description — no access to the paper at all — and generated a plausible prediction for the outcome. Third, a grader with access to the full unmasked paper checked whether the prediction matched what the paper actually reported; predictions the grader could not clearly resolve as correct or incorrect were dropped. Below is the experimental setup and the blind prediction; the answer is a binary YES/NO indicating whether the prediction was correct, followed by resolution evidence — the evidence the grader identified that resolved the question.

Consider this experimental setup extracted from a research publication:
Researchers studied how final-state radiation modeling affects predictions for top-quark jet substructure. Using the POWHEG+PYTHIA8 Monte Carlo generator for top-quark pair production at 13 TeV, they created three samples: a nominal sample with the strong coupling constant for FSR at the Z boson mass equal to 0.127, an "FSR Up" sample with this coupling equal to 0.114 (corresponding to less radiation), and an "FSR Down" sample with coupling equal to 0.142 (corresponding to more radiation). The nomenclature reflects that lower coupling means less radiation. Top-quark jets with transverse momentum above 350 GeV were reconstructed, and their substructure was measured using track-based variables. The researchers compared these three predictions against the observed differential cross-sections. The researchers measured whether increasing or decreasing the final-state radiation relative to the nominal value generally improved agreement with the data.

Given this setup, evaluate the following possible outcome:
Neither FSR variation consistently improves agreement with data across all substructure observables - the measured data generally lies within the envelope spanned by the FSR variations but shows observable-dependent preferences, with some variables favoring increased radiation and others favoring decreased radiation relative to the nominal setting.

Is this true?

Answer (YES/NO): NO